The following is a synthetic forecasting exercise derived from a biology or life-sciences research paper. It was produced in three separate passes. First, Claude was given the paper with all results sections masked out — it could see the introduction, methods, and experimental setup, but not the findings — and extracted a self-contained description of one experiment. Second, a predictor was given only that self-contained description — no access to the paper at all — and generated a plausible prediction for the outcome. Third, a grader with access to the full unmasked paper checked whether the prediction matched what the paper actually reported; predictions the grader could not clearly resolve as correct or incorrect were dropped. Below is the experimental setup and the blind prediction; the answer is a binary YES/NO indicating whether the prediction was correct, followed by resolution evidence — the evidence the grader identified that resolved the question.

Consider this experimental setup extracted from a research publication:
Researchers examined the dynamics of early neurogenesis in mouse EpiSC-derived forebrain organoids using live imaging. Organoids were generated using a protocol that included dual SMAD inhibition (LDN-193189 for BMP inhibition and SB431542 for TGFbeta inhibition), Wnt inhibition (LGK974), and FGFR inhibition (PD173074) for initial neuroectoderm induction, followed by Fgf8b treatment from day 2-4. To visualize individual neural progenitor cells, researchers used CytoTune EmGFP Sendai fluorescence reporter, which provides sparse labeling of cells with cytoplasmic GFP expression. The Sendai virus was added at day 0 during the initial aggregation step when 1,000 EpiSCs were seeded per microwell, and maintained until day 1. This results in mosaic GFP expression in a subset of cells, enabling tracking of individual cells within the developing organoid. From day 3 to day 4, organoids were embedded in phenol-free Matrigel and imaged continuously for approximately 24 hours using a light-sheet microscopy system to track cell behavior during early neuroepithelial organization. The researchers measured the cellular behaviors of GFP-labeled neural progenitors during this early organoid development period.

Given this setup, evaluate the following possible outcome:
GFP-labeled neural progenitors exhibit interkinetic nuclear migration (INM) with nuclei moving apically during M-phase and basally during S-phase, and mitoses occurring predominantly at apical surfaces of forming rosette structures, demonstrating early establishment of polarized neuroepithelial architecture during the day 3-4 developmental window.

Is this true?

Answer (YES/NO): YES